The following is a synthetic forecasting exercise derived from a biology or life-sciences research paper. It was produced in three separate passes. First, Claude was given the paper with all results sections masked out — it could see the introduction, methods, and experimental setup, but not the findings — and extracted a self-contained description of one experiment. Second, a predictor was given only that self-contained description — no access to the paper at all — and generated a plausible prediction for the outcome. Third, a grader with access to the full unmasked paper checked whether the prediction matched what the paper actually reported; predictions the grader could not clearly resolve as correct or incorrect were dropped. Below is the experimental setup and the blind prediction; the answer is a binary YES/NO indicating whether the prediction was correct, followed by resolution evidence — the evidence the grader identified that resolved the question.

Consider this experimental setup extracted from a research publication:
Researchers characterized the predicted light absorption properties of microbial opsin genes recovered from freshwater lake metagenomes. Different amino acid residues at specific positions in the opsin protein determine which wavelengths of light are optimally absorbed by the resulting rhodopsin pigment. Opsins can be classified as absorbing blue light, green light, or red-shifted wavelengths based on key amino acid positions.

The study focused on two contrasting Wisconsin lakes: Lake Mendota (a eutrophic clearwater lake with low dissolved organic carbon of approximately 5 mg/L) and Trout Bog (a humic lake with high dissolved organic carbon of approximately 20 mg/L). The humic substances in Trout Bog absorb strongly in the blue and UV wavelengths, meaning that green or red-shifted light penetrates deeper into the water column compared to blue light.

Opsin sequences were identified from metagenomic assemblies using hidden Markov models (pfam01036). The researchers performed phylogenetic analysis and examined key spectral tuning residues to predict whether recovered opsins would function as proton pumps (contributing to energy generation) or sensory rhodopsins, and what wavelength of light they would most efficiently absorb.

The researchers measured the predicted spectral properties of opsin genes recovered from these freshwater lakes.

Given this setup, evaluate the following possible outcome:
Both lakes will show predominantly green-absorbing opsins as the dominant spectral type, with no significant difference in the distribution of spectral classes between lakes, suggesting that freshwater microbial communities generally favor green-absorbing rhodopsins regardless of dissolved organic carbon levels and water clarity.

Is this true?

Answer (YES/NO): YES